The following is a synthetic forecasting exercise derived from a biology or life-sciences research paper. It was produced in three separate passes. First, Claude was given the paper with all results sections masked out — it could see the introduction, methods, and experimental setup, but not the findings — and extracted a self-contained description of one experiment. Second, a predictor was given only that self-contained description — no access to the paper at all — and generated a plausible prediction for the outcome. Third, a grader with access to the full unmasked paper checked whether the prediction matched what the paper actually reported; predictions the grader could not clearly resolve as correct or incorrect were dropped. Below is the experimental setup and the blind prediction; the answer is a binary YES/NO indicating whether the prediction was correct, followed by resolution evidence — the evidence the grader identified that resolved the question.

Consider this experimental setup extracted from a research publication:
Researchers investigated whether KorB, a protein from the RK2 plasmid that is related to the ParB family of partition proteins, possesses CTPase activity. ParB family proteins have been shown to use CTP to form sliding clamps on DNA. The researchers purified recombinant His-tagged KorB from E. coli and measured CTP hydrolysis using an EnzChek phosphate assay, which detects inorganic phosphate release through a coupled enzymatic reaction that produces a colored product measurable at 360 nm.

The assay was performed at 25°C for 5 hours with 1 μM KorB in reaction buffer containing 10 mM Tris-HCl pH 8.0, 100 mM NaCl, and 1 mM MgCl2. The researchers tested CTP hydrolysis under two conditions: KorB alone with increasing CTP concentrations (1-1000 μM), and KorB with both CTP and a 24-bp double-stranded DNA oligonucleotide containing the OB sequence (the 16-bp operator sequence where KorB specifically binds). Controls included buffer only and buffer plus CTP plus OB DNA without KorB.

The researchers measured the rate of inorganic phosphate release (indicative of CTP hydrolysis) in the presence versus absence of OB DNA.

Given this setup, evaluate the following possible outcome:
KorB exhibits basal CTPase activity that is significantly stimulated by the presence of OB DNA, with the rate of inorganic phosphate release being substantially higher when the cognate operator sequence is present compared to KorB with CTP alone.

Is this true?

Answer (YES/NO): NO